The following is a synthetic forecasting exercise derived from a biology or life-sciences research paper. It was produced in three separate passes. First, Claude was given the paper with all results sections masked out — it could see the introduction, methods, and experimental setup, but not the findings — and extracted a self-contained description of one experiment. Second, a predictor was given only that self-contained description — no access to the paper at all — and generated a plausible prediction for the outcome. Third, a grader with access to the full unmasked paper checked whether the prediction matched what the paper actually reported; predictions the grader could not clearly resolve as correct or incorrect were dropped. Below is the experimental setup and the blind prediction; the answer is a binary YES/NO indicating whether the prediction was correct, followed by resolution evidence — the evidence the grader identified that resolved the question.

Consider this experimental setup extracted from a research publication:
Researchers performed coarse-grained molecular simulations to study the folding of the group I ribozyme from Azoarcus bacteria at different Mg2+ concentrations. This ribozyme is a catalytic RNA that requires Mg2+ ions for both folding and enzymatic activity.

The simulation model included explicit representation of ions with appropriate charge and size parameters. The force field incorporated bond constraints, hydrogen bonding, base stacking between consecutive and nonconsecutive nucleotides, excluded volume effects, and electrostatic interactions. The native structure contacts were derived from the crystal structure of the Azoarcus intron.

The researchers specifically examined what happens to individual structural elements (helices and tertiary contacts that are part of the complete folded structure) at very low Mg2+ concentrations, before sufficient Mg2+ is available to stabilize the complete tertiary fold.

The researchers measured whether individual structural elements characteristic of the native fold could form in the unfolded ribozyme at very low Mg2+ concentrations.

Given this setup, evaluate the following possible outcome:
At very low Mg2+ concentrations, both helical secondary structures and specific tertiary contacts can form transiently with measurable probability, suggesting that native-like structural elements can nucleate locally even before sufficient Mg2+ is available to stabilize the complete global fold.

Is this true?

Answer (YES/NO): NO